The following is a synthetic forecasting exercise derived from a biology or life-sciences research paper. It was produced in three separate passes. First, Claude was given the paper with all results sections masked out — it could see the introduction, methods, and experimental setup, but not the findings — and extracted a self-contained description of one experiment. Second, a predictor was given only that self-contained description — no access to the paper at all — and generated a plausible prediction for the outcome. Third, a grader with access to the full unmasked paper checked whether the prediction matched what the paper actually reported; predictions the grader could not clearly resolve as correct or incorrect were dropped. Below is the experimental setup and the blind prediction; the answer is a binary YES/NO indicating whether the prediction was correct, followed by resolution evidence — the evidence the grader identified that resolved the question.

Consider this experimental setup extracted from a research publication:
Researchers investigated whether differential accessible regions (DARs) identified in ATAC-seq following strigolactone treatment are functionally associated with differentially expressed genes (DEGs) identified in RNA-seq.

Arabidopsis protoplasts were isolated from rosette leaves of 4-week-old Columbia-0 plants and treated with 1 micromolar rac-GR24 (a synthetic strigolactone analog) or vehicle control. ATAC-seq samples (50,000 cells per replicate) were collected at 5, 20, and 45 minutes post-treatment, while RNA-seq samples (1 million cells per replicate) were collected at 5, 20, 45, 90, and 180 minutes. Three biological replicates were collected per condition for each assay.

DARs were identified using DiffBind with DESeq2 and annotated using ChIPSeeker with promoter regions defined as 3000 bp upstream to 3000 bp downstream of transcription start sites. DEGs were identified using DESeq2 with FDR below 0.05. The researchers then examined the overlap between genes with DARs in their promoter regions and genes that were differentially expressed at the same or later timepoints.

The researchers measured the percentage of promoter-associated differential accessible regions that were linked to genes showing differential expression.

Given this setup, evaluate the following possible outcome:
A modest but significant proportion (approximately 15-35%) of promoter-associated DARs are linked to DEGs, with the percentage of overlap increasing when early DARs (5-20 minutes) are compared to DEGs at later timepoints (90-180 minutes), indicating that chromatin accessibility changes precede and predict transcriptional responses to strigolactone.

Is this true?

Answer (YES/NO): YES